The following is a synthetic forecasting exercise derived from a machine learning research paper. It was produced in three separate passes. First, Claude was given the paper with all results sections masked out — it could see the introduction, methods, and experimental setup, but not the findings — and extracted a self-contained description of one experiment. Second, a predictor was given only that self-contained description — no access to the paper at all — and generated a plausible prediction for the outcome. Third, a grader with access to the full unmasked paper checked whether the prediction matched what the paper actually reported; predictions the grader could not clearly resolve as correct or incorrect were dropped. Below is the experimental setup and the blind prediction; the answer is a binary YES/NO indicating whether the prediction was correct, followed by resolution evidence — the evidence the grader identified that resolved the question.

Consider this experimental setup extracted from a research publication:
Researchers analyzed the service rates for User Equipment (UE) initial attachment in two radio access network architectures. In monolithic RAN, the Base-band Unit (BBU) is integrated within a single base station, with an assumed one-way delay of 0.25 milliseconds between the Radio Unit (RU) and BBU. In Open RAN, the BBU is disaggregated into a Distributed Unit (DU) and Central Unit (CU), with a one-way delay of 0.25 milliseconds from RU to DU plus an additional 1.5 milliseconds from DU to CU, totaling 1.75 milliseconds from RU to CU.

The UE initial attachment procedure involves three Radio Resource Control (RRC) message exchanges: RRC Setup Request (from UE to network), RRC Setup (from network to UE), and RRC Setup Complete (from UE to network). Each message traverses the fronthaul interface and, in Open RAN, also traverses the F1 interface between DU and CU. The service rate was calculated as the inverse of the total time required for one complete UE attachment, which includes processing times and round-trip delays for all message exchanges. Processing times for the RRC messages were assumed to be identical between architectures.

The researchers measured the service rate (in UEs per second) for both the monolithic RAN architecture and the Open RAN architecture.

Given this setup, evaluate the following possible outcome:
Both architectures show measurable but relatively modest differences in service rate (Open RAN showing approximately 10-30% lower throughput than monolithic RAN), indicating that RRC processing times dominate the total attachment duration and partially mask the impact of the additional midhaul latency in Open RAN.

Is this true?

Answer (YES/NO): YES